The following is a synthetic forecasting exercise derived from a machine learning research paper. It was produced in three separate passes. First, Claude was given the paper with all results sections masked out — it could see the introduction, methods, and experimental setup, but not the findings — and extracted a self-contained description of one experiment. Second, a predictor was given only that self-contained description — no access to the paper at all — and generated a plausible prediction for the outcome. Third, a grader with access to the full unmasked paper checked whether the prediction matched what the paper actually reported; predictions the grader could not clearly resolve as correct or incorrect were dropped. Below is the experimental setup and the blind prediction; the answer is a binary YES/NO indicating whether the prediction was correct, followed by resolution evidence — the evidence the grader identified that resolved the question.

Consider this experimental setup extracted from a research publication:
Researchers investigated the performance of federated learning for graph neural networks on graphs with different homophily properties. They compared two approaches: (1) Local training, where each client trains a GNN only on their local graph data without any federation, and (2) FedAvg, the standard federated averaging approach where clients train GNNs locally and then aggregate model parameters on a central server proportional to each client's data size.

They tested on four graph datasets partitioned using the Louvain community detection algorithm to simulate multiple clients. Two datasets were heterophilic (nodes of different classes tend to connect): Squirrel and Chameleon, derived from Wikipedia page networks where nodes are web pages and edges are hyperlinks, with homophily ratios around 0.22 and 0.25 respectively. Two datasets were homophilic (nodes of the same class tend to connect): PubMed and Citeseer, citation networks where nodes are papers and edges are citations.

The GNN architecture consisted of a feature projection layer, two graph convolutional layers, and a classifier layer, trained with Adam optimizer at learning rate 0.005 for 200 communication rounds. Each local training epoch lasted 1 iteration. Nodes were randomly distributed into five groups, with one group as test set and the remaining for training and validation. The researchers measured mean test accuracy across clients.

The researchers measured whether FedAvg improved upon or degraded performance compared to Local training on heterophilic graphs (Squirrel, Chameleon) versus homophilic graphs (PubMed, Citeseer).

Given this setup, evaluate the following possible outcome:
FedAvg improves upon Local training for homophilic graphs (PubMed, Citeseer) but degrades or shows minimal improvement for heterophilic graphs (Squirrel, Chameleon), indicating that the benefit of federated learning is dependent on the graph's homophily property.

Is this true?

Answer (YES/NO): YES